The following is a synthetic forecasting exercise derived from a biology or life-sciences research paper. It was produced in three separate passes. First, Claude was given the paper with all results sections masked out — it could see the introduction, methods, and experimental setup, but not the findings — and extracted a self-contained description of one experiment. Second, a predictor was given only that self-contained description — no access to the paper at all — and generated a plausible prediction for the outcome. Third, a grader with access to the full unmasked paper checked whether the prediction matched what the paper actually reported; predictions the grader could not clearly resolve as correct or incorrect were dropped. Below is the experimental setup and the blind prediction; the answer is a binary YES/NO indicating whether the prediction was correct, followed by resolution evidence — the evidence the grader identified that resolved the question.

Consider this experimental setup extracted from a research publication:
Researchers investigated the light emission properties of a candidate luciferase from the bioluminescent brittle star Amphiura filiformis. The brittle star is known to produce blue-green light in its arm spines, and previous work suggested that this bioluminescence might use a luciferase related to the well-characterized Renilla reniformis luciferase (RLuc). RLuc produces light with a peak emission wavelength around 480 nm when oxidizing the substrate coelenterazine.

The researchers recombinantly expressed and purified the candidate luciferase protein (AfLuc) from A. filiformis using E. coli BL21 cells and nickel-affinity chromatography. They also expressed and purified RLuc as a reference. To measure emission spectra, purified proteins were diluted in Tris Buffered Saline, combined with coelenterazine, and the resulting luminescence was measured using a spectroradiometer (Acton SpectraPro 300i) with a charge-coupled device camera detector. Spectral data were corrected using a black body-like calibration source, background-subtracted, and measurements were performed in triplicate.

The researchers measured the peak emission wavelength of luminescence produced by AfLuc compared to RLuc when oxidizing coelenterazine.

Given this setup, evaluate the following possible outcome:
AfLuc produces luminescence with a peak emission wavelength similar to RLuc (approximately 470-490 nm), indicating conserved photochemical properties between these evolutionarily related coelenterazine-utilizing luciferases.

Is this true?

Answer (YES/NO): YES